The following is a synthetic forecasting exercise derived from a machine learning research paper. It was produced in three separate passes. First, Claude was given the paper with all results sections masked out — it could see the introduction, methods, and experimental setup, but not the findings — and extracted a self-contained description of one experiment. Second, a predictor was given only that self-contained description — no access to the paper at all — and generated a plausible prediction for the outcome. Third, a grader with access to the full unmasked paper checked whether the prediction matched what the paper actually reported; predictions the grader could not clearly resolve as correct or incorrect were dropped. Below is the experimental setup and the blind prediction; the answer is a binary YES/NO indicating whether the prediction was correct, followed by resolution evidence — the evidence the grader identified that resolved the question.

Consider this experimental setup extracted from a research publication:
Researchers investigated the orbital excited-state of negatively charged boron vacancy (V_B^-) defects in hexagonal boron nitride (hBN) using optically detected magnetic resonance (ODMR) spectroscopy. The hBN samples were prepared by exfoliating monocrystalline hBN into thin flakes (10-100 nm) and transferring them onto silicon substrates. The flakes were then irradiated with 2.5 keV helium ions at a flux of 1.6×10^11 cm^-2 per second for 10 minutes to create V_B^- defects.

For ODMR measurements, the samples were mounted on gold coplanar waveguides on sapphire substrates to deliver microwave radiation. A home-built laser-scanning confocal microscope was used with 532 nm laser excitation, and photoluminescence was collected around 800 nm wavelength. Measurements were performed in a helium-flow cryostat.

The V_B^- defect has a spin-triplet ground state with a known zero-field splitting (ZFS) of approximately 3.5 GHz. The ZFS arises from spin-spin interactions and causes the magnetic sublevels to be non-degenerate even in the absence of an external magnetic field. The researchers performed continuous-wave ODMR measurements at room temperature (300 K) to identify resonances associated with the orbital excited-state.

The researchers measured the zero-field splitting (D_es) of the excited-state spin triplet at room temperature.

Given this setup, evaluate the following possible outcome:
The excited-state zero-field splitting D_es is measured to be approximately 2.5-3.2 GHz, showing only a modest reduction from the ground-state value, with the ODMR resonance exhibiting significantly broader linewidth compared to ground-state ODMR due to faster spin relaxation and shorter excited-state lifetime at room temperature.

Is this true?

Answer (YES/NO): NO